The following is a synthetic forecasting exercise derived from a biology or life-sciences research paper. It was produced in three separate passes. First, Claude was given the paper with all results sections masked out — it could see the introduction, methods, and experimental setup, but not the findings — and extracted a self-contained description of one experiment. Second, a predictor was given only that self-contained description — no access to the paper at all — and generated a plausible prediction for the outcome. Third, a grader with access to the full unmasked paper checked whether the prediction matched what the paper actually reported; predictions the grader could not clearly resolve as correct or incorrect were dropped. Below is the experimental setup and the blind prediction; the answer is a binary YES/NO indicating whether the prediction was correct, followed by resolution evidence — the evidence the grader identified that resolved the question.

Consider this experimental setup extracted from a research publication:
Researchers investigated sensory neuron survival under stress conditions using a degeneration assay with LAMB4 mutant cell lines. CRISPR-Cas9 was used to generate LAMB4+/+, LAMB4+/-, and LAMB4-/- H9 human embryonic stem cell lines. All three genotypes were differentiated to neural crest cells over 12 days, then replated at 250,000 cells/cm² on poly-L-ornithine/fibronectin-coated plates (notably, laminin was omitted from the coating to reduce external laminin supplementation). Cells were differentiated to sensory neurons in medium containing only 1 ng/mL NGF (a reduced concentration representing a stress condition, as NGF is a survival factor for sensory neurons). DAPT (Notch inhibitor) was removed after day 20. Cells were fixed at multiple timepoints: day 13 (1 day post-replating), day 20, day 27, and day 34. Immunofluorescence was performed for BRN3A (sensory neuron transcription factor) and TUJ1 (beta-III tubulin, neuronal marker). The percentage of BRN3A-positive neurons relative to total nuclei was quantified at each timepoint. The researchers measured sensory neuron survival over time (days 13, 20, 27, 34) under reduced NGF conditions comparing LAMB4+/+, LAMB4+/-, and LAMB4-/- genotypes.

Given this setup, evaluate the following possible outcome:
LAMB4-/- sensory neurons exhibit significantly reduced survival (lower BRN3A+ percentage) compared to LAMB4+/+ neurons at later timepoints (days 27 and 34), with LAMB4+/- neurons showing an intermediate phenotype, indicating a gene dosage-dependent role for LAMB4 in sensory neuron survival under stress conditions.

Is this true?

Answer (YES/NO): YES